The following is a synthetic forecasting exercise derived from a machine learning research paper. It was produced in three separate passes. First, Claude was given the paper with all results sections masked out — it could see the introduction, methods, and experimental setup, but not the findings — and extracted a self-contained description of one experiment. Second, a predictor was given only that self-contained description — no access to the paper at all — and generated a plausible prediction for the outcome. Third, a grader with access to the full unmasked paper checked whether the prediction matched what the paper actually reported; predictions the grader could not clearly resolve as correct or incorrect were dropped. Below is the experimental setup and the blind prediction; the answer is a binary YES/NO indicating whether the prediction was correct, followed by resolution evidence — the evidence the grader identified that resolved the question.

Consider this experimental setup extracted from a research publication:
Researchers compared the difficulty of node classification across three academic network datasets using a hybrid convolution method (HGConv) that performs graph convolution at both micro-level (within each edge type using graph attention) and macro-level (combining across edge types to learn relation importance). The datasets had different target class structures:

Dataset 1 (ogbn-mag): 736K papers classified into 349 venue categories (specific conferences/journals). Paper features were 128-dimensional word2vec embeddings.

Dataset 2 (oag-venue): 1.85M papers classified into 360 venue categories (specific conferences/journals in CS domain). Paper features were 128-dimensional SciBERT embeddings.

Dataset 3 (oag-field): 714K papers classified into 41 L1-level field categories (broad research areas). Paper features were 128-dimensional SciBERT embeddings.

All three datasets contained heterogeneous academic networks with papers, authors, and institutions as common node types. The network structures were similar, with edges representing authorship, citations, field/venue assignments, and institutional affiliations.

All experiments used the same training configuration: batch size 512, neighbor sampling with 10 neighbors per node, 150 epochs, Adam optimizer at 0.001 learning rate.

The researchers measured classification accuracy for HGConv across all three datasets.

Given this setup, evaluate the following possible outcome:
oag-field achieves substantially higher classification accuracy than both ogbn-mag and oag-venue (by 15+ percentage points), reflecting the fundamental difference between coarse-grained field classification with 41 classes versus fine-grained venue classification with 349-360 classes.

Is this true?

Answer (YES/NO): NO